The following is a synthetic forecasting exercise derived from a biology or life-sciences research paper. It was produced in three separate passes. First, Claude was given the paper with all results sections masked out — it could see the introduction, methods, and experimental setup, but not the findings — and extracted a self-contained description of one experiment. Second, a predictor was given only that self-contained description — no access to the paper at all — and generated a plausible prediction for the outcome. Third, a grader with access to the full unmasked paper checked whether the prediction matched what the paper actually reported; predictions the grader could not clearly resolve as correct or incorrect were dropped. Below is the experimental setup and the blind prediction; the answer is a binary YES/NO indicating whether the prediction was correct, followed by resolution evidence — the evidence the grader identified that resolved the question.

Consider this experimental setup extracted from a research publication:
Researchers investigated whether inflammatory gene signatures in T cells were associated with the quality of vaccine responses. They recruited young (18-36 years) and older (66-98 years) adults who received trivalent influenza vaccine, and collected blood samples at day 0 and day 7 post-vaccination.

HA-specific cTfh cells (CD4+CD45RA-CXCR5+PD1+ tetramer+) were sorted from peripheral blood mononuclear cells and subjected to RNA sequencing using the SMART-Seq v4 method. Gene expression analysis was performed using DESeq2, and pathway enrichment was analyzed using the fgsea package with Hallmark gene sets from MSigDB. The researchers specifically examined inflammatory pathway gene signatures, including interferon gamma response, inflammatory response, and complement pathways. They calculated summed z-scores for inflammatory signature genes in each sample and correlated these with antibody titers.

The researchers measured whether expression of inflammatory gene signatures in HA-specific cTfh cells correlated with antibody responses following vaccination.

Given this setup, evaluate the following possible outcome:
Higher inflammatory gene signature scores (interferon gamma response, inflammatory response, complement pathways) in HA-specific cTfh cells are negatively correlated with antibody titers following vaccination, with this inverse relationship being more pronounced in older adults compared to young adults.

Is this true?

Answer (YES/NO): NO